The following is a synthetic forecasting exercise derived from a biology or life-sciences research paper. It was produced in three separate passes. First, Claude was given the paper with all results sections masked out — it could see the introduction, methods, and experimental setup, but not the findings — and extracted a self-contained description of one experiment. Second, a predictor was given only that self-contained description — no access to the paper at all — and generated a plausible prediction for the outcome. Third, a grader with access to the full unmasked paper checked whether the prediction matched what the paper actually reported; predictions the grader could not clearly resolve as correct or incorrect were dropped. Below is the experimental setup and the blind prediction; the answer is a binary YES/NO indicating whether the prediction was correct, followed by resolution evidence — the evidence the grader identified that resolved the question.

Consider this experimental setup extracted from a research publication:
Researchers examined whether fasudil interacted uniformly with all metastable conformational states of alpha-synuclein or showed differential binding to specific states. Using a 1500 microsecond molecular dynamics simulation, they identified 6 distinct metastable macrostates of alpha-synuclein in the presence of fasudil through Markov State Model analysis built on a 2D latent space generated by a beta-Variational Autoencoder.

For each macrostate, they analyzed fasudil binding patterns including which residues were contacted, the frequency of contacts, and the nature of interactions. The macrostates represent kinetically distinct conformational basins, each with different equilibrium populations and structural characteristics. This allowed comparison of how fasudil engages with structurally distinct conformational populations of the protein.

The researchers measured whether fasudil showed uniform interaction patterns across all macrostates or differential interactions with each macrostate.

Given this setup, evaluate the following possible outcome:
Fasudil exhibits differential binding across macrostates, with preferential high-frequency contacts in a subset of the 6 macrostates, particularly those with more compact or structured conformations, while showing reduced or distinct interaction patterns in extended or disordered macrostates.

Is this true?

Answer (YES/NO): NO